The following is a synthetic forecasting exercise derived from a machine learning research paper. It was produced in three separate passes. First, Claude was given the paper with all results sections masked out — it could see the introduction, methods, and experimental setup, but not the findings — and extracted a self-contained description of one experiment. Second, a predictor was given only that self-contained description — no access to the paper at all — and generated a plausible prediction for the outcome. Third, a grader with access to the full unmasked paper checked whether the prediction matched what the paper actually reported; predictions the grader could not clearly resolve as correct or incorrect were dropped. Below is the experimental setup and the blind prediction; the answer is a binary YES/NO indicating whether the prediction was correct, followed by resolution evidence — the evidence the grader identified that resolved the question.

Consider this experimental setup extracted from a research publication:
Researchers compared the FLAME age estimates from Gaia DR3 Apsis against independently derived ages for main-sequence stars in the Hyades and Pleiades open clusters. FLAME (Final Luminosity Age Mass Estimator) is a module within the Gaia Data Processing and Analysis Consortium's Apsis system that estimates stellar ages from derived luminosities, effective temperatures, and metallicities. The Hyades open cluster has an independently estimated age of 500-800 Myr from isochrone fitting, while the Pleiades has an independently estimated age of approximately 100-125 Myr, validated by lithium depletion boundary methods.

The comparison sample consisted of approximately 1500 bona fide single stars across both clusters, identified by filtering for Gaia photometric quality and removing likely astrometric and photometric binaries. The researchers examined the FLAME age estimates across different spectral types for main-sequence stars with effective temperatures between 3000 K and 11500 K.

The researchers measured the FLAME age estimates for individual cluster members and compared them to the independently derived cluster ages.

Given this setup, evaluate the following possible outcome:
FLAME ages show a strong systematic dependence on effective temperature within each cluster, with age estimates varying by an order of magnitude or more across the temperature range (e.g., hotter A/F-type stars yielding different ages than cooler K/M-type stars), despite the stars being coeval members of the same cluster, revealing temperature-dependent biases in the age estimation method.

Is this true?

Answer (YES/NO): YES